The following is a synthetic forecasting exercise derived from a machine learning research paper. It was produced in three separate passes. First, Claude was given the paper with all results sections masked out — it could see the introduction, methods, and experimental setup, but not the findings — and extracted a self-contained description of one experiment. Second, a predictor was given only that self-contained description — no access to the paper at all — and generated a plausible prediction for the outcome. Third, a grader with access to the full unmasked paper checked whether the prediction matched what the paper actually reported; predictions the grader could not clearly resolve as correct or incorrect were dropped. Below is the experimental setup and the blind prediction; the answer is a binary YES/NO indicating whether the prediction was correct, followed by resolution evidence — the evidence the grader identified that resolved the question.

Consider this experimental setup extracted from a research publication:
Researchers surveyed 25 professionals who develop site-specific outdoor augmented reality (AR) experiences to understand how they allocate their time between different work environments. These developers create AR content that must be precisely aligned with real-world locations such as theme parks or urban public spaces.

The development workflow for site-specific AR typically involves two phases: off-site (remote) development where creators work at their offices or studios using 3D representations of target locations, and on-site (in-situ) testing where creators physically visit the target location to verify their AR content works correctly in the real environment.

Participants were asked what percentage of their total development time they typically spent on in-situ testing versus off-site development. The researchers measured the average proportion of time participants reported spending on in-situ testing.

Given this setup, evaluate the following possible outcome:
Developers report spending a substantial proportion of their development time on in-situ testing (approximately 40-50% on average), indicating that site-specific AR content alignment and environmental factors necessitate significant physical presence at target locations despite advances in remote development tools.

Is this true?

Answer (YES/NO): NO